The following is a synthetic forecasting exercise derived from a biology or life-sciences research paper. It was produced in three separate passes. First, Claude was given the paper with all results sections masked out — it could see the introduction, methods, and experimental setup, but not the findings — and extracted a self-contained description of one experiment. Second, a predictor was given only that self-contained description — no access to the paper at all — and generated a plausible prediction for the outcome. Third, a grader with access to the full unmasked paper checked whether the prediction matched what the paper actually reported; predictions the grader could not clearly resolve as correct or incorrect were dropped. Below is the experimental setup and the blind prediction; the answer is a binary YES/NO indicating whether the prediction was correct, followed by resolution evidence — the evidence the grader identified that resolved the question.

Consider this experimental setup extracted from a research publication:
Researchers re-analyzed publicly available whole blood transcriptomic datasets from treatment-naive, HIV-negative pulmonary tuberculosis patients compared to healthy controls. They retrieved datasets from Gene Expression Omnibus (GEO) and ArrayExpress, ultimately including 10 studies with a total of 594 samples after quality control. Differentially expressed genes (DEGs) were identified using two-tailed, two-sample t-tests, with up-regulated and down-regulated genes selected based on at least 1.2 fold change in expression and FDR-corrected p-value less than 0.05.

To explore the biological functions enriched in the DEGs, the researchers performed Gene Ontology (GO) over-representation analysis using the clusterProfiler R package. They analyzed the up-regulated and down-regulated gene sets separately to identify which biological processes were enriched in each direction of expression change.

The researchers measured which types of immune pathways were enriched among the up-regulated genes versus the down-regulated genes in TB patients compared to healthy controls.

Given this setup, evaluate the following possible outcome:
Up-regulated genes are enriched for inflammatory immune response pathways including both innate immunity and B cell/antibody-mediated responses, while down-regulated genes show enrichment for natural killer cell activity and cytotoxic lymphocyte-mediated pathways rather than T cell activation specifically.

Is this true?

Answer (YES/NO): NO